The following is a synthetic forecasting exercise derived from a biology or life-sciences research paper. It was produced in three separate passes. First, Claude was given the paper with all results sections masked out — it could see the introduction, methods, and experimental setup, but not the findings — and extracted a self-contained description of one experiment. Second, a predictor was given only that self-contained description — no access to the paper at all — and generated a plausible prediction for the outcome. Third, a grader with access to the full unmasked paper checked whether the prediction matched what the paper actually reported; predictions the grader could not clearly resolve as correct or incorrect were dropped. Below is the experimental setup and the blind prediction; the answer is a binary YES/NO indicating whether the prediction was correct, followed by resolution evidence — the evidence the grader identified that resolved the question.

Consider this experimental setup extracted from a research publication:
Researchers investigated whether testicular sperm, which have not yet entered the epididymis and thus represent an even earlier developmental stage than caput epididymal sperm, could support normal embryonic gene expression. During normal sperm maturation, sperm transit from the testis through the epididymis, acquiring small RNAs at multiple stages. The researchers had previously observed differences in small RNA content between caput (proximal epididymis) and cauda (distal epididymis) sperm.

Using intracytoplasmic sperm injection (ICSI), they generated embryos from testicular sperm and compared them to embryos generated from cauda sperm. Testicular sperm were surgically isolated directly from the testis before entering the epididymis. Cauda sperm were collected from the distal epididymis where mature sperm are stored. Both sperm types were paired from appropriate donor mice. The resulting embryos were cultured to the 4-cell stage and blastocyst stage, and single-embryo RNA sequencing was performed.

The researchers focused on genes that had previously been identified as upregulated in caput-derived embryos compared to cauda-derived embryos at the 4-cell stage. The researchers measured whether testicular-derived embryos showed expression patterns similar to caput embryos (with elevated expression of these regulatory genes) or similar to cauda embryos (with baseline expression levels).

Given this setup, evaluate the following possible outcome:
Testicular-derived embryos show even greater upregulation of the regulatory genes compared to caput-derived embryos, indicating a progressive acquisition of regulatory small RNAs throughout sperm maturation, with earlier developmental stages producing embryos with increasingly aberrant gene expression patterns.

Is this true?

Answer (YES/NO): NO